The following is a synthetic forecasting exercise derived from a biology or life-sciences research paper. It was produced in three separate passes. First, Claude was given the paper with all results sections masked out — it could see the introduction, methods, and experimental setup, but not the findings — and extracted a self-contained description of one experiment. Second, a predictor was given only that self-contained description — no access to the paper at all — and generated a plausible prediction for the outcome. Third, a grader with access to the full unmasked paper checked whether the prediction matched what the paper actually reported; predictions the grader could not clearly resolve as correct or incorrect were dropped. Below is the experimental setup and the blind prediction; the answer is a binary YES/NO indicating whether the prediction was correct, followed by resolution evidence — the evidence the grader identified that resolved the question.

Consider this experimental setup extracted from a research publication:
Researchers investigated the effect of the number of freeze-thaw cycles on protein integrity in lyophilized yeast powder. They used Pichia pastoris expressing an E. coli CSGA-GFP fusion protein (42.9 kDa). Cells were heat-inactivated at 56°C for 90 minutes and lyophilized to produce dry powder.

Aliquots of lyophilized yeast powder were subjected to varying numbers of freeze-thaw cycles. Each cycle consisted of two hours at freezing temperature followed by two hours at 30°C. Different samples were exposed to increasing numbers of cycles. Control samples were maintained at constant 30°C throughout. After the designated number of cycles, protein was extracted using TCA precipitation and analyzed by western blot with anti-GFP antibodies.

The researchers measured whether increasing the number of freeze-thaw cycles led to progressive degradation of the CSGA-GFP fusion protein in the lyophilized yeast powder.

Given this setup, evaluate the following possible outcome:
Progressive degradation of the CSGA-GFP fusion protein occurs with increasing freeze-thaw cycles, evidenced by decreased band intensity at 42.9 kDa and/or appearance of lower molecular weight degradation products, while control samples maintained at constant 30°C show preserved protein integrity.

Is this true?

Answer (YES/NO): NO